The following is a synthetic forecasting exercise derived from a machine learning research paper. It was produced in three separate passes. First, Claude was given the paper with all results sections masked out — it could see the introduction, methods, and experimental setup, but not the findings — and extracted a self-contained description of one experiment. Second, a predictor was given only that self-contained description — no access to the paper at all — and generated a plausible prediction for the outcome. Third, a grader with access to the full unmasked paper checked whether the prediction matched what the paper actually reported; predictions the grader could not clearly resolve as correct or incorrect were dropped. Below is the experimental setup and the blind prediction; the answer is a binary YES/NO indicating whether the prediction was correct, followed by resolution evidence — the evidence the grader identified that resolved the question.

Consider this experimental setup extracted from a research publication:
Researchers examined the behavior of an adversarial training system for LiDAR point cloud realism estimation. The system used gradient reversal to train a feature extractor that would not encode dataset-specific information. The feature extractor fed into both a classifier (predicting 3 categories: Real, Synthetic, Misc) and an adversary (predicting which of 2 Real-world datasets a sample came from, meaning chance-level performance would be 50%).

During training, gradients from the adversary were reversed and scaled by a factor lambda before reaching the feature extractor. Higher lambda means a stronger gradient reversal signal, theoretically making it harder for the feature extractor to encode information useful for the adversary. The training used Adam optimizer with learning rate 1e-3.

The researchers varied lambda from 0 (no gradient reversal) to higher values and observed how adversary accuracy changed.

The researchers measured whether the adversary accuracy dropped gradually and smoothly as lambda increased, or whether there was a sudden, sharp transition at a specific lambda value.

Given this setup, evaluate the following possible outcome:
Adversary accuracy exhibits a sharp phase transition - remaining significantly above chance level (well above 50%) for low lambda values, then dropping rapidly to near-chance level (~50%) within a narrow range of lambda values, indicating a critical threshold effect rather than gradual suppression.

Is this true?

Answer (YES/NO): YES